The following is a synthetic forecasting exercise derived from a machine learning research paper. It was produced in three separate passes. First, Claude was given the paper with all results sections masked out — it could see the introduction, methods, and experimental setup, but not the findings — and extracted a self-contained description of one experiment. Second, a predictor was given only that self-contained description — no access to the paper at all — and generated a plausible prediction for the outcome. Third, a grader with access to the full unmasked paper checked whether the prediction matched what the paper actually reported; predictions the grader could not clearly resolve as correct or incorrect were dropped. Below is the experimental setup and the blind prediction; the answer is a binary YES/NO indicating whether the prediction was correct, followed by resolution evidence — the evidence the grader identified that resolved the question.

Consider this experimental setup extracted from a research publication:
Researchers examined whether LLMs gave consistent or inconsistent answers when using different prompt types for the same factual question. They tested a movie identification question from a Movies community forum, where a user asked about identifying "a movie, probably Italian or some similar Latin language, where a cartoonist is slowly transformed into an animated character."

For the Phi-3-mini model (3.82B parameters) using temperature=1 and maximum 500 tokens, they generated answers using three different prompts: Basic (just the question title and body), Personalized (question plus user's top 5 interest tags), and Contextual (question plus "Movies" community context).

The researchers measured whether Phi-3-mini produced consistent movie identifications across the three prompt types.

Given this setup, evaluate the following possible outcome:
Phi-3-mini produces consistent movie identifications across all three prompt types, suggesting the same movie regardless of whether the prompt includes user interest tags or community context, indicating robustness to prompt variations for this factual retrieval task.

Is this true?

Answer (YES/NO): YES